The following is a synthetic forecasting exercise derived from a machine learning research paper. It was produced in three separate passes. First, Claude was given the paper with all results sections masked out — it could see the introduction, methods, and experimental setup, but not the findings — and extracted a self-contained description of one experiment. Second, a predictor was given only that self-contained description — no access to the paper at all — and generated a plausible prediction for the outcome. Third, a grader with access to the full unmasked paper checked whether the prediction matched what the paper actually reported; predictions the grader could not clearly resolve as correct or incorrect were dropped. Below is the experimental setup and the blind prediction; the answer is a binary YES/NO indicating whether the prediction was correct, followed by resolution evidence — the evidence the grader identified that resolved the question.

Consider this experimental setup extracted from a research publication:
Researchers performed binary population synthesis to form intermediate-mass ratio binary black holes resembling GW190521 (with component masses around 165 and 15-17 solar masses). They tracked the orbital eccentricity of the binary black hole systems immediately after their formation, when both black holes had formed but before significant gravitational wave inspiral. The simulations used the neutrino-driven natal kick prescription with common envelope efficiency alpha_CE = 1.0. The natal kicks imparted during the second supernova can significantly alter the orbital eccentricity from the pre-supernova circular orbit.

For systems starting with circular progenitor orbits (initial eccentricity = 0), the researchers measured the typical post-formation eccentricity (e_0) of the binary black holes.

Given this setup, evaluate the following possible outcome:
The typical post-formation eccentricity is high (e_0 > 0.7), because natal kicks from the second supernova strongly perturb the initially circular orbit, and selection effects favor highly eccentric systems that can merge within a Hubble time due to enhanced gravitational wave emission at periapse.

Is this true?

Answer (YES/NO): NO